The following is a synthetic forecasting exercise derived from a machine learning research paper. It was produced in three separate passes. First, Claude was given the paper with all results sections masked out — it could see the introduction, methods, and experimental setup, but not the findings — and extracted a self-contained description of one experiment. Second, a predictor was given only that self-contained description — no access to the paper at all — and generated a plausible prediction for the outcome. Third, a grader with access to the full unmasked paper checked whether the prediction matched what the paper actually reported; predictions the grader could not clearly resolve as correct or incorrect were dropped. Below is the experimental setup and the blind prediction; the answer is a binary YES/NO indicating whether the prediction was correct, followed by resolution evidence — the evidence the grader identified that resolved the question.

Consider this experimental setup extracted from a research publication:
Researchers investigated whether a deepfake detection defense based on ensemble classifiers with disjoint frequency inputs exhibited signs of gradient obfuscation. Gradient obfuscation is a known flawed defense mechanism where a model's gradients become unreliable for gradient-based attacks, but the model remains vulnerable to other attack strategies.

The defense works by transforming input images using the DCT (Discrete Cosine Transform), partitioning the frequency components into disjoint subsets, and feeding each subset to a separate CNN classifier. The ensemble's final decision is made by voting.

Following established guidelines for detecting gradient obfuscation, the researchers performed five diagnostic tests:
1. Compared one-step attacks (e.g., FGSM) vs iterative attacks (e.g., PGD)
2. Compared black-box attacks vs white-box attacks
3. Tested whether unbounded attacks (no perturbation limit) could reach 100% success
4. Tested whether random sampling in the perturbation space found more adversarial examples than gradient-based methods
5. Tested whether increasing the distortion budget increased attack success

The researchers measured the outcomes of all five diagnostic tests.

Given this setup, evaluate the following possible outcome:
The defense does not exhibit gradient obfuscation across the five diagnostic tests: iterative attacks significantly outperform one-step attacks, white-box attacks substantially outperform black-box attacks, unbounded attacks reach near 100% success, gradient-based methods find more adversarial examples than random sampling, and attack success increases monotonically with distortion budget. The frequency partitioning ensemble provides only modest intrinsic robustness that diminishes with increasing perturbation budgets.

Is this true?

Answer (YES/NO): NO